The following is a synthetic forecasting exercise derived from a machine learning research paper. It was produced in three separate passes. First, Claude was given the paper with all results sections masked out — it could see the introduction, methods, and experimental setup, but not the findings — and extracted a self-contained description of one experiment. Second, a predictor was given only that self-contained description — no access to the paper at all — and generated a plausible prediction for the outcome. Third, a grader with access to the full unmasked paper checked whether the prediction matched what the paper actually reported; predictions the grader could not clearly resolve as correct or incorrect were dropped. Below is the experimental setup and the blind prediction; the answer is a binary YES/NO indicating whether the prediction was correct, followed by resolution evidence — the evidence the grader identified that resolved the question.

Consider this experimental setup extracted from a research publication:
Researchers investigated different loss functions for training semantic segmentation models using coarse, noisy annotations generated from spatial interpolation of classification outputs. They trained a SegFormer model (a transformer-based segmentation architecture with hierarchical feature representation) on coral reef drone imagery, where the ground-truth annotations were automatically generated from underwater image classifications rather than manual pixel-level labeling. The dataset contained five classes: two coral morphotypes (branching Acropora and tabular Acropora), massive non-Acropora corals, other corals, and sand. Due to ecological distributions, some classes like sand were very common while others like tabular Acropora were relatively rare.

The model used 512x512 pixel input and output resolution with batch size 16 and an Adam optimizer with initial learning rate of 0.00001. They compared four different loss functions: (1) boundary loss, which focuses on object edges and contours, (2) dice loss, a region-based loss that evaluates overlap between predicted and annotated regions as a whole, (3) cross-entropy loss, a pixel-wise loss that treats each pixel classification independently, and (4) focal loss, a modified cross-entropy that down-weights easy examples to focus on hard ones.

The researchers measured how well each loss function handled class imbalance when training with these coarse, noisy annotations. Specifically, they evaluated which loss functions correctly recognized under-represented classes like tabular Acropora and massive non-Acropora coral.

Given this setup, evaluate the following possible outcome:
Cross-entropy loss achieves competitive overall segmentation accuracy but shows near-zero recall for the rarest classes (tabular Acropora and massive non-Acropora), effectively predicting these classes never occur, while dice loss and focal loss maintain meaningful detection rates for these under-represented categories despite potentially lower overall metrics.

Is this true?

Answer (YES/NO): NO